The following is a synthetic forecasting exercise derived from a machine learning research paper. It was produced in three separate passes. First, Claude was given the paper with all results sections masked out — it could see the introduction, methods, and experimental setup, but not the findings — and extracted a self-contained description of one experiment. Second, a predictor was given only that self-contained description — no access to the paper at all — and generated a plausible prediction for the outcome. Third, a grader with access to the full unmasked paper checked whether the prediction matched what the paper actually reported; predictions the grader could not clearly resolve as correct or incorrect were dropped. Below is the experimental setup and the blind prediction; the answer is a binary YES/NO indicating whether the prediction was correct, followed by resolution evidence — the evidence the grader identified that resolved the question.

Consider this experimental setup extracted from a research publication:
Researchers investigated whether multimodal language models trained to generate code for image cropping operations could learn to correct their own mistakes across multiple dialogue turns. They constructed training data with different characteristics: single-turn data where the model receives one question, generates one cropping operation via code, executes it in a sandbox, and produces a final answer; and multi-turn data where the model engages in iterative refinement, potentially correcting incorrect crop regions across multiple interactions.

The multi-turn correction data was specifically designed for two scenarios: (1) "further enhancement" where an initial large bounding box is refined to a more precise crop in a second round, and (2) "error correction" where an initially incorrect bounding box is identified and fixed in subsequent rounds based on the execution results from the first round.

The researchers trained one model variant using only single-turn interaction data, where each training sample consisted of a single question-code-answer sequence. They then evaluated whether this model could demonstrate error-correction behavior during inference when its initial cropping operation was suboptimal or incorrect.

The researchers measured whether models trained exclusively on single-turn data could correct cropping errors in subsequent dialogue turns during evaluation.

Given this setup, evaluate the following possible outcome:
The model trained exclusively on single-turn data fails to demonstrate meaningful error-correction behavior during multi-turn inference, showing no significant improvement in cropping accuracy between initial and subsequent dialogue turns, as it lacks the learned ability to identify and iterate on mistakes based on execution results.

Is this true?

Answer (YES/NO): YES